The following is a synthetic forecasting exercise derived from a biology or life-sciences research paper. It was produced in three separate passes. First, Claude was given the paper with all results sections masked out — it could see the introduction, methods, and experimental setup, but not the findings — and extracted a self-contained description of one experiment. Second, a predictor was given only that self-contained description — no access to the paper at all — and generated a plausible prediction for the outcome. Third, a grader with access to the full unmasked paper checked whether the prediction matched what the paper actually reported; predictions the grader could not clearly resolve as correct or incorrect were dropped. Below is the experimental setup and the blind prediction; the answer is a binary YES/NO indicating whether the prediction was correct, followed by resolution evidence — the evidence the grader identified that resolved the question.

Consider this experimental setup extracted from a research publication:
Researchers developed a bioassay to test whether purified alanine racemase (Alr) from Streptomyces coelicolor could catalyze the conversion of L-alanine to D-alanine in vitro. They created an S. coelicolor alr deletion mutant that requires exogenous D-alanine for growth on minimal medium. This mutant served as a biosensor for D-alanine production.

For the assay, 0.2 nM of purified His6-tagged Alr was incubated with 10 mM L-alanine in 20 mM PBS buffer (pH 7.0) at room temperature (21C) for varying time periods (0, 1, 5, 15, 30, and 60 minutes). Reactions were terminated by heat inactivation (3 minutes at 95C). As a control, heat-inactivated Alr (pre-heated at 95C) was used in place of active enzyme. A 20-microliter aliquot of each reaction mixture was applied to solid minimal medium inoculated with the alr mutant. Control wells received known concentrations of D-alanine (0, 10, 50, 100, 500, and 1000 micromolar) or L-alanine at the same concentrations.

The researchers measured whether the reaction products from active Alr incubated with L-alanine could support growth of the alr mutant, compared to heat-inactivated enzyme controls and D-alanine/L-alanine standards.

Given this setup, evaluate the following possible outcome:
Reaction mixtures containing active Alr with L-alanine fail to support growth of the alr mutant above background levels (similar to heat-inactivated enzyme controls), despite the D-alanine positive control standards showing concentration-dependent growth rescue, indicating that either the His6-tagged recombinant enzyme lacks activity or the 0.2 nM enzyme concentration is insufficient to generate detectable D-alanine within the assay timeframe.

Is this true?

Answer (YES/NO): NO